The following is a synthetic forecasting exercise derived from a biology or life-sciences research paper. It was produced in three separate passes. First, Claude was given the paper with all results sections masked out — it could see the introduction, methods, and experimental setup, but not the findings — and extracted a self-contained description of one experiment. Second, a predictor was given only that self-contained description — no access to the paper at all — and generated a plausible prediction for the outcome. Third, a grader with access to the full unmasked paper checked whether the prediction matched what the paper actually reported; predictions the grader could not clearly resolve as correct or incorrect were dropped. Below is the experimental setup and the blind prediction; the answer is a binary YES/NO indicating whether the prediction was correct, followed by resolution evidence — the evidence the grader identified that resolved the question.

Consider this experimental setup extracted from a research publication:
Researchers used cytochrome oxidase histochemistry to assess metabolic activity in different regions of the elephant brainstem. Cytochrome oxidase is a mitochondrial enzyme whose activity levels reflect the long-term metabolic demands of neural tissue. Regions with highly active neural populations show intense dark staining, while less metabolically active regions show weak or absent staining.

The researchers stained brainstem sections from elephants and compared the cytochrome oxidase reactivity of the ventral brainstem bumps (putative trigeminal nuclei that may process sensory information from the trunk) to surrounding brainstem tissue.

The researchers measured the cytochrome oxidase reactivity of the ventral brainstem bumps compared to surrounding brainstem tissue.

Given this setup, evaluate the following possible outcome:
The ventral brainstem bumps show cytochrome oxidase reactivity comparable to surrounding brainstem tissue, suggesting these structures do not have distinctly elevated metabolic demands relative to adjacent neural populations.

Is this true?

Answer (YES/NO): NO